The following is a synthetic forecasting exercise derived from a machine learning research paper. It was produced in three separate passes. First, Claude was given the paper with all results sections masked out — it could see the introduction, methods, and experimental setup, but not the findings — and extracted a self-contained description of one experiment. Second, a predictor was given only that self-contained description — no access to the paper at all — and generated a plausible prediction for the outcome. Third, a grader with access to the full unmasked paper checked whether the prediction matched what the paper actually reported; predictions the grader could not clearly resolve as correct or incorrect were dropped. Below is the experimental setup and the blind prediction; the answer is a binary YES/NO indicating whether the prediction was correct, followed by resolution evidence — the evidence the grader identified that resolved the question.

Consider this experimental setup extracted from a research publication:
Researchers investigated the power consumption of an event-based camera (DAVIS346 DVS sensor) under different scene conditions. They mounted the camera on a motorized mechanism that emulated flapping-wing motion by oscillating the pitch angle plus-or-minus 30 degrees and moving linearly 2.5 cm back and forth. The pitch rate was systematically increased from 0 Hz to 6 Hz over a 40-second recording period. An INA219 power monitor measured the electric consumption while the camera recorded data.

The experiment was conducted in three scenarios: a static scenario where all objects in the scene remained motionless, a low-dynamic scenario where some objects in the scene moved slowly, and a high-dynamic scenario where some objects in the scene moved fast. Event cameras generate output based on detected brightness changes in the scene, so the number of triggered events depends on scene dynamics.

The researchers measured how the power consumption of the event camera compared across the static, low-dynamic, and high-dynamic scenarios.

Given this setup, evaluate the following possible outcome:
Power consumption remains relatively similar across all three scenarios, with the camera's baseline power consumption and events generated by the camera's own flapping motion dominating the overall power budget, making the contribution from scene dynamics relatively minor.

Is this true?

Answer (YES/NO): NO